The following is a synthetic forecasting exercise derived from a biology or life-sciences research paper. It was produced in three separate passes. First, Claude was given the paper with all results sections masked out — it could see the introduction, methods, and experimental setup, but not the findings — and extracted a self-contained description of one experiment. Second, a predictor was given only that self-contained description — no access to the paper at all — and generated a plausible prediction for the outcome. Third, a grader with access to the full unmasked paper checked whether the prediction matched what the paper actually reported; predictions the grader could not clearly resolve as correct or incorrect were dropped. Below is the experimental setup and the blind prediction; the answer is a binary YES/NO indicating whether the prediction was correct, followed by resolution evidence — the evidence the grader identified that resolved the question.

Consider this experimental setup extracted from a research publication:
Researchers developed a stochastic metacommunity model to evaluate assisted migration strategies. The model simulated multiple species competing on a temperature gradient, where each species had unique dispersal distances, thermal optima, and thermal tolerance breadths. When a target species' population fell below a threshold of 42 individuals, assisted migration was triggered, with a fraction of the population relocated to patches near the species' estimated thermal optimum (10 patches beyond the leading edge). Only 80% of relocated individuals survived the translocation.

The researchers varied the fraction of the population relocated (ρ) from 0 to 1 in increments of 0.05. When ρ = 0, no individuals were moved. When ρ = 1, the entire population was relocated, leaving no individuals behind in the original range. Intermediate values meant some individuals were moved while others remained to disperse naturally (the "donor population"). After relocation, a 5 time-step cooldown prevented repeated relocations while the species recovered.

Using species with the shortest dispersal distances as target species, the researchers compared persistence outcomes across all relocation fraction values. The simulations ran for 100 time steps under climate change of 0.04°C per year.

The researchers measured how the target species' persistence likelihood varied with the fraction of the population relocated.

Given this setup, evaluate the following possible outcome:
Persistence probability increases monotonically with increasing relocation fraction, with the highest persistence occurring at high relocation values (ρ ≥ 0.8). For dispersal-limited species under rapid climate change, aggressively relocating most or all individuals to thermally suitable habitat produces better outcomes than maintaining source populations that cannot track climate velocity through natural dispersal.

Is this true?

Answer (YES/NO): NO